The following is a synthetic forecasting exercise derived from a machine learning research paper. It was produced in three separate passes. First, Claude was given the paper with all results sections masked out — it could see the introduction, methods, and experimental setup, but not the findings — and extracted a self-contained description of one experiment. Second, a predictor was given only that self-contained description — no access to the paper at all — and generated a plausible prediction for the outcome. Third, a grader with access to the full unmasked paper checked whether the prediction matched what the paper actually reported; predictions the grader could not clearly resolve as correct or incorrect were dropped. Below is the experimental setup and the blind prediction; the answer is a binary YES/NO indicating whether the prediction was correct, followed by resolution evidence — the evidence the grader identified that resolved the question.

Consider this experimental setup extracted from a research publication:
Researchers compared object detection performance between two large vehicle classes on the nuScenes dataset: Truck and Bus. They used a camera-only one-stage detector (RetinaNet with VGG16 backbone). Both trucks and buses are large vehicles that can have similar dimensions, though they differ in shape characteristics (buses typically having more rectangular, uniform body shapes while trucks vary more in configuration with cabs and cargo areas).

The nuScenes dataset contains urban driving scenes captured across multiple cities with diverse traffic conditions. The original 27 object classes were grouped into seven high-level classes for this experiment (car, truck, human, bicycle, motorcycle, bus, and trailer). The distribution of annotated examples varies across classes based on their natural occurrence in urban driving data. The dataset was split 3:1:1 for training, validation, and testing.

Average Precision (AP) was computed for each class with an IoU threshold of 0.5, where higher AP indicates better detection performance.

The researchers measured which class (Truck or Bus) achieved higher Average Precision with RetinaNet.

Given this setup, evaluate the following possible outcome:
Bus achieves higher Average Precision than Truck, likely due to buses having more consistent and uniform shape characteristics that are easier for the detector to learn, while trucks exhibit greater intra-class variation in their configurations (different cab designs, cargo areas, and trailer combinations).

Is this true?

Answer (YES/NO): NO